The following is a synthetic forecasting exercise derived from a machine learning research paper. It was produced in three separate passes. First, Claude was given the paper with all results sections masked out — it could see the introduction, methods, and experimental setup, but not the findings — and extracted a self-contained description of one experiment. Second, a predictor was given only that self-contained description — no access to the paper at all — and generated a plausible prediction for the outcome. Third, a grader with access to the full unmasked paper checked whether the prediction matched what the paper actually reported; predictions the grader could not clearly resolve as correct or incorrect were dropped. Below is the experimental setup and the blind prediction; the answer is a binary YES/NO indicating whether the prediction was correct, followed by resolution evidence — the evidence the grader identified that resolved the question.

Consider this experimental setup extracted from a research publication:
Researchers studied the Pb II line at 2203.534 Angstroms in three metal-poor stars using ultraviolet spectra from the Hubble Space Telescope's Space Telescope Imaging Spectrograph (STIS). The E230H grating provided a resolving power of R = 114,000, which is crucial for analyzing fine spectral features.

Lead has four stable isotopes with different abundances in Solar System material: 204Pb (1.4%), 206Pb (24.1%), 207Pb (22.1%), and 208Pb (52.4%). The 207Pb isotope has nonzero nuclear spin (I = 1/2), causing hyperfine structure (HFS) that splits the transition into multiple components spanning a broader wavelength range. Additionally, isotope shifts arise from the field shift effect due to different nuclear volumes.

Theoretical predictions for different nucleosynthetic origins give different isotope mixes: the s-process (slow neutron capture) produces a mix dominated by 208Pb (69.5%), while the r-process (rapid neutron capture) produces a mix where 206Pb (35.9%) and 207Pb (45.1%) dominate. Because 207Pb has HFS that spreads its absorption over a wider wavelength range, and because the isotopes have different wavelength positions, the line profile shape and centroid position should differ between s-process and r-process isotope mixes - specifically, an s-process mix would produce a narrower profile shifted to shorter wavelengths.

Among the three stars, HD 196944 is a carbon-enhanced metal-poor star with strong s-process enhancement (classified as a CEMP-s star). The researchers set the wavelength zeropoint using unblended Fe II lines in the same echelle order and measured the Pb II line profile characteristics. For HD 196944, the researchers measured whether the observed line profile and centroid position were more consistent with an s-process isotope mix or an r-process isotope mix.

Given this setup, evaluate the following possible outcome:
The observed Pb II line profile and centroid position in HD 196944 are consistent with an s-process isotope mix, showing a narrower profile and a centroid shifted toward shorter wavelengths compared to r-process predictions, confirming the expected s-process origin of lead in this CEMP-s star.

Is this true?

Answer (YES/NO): YES